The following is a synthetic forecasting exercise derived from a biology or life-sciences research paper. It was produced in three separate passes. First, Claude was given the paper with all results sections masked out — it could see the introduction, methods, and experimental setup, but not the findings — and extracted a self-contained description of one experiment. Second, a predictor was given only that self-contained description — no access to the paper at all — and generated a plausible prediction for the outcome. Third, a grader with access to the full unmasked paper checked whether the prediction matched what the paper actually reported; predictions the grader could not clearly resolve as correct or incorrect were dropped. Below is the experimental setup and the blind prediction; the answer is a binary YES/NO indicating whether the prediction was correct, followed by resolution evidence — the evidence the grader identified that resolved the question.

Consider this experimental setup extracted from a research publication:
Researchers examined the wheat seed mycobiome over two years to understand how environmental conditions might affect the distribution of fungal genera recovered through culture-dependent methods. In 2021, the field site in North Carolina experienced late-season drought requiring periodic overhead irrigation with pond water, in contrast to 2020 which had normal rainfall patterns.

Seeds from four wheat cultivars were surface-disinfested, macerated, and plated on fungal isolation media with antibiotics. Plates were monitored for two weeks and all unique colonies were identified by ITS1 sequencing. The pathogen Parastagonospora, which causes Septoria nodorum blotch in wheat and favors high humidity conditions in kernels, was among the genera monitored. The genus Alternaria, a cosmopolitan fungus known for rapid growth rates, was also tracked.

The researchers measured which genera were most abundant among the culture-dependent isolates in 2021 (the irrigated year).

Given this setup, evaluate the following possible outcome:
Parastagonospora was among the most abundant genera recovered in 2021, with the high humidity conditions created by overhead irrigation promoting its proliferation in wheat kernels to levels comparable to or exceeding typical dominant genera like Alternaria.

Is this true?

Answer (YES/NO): YES